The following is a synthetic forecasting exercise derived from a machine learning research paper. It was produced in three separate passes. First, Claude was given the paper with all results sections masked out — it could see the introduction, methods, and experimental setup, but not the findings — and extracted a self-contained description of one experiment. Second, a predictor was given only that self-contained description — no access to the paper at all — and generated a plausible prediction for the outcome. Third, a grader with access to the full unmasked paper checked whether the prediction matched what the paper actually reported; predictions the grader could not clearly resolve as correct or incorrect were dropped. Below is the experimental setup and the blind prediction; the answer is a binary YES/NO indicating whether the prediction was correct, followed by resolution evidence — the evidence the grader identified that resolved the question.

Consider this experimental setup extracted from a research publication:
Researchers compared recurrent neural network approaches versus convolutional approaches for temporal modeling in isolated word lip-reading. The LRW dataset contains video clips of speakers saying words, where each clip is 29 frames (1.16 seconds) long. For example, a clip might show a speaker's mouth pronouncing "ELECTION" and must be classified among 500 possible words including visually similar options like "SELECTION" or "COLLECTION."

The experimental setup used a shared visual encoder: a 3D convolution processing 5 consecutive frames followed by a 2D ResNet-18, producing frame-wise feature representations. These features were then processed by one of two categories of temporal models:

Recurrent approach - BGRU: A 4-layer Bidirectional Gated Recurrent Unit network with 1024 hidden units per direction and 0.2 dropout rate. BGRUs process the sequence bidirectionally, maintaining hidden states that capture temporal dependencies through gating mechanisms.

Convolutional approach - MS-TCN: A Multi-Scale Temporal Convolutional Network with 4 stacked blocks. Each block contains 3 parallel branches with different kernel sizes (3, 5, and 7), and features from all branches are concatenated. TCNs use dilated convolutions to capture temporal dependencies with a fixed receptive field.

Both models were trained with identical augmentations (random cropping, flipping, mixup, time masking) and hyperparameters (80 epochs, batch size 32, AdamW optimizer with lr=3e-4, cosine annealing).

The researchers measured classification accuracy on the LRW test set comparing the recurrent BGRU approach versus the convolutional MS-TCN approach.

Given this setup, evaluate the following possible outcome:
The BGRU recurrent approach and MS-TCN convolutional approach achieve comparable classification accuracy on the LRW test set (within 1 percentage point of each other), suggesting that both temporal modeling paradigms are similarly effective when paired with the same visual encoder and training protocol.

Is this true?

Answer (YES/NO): YES